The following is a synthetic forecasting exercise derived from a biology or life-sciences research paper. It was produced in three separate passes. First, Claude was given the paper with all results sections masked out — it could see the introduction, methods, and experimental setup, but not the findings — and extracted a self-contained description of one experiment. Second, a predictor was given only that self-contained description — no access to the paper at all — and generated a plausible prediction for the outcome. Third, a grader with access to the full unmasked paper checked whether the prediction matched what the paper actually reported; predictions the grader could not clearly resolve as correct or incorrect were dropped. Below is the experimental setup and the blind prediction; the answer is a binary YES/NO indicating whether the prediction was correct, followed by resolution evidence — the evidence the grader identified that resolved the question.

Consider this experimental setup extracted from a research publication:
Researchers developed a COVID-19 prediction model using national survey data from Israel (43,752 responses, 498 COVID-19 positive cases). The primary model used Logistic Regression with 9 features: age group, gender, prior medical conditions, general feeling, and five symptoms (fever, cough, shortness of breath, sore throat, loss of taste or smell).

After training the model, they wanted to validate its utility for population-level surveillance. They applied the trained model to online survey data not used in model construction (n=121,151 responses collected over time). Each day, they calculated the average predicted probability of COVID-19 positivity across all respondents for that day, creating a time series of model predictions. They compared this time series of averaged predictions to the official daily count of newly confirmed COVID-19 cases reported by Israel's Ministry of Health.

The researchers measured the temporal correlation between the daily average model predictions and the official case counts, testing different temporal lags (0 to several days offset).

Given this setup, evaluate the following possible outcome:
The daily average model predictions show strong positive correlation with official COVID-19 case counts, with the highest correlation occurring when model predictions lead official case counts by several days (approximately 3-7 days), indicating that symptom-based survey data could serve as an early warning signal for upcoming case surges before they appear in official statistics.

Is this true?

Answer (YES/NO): YES